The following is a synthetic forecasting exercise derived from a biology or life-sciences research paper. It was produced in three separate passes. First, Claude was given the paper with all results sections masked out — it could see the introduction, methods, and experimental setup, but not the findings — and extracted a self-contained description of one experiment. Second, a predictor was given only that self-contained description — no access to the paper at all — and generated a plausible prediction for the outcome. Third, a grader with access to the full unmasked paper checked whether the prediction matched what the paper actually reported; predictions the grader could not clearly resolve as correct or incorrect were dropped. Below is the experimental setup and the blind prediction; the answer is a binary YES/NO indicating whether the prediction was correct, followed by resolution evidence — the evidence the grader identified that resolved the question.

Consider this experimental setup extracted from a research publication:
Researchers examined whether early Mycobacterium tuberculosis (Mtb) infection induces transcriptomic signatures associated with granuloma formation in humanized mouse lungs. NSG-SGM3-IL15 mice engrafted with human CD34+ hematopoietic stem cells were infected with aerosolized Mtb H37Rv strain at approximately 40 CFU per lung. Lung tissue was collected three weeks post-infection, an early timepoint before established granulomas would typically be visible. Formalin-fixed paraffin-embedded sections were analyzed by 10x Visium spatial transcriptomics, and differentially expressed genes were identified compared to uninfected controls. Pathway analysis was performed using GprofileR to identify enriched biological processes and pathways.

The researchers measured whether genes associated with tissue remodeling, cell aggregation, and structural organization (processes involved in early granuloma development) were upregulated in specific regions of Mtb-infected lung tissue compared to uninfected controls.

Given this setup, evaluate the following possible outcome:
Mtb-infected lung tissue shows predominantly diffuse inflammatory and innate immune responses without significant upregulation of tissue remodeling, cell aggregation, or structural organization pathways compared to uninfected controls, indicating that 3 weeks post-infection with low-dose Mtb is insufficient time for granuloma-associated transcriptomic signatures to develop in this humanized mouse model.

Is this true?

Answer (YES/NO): NO